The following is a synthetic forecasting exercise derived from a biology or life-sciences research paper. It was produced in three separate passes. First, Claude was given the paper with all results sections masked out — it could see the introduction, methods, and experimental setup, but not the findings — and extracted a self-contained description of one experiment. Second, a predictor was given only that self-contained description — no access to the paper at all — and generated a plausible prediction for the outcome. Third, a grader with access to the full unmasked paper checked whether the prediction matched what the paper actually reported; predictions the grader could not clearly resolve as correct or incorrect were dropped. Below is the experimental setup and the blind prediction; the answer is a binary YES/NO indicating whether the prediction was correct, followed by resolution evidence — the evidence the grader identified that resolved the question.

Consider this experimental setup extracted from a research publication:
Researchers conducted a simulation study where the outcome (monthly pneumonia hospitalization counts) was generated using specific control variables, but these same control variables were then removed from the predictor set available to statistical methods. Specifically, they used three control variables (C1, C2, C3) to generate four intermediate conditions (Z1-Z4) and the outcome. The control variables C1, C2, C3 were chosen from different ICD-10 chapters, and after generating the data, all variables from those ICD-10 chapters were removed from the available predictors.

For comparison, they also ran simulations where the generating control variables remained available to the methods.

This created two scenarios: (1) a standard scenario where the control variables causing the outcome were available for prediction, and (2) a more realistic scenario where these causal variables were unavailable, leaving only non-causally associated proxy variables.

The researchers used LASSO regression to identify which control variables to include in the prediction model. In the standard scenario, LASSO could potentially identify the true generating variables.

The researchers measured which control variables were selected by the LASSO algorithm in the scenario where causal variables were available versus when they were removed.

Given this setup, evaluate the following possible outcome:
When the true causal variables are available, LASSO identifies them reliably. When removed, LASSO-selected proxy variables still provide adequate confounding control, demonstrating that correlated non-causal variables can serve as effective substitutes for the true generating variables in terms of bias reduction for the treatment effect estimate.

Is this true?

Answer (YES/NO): YES